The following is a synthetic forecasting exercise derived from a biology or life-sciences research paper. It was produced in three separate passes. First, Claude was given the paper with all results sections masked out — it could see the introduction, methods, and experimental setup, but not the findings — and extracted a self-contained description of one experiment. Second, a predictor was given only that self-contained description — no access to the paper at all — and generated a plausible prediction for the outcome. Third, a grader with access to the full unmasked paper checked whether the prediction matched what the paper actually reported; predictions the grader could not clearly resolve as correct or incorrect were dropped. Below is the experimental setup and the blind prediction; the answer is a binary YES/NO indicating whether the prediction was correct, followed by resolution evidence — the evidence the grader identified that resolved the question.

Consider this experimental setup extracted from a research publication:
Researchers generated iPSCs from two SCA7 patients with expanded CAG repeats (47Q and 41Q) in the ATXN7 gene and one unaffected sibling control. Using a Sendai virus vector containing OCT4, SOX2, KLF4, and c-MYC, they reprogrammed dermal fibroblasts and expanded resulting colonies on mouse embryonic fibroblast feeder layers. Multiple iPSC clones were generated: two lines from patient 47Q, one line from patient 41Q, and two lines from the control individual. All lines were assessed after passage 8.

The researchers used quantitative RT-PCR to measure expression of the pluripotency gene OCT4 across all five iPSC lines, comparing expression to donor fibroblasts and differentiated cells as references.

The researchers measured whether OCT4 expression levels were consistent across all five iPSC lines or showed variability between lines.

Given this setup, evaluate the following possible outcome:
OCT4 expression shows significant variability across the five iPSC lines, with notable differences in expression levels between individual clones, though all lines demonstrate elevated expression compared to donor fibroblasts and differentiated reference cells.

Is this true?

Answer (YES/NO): YES